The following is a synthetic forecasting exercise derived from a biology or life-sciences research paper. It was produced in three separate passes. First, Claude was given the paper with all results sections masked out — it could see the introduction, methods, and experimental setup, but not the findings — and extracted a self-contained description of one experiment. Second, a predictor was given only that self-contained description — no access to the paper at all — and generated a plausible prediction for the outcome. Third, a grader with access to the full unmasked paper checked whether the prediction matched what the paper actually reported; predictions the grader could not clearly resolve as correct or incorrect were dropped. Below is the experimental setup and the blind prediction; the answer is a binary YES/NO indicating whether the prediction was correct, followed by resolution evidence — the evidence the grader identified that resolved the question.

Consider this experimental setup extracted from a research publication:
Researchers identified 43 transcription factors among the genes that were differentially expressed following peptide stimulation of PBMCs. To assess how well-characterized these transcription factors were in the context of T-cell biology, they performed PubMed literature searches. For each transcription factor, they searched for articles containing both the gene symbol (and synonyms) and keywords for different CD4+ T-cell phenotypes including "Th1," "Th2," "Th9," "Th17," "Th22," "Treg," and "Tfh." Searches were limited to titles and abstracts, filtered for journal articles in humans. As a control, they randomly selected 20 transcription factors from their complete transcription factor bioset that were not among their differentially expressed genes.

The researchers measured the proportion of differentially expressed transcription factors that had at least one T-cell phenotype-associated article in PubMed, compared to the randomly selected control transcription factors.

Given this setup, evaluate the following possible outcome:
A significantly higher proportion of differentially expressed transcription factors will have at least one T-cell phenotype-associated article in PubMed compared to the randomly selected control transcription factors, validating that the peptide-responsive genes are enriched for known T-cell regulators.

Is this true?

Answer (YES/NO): YES